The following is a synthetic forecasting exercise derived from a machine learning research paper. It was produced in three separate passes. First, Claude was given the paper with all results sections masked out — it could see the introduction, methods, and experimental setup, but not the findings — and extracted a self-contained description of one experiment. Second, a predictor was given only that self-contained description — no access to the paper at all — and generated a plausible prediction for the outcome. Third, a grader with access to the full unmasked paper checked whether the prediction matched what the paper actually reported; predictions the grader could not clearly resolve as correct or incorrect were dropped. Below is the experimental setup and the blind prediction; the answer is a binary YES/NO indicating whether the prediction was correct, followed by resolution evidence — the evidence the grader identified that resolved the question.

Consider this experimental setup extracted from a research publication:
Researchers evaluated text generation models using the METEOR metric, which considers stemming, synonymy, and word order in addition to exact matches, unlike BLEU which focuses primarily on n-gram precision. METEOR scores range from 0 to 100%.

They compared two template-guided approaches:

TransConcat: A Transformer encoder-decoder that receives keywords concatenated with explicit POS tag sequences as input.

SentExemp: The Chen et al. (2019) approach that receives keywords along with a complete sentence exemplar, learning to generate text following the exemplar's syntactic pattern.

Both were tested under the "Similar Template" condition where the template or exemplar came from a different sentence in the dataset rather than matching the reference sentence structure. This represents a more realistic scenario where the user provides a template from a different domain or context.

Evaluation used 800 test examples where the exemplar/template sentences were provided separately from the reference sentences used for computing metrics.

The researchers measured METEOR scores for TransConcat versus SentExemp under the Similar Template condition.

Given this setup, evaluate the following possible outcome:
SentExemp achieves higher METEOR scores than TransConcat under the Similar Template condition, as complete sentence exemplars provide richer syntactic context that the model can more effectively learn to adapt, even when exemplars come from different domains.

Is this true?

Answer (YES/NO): NO